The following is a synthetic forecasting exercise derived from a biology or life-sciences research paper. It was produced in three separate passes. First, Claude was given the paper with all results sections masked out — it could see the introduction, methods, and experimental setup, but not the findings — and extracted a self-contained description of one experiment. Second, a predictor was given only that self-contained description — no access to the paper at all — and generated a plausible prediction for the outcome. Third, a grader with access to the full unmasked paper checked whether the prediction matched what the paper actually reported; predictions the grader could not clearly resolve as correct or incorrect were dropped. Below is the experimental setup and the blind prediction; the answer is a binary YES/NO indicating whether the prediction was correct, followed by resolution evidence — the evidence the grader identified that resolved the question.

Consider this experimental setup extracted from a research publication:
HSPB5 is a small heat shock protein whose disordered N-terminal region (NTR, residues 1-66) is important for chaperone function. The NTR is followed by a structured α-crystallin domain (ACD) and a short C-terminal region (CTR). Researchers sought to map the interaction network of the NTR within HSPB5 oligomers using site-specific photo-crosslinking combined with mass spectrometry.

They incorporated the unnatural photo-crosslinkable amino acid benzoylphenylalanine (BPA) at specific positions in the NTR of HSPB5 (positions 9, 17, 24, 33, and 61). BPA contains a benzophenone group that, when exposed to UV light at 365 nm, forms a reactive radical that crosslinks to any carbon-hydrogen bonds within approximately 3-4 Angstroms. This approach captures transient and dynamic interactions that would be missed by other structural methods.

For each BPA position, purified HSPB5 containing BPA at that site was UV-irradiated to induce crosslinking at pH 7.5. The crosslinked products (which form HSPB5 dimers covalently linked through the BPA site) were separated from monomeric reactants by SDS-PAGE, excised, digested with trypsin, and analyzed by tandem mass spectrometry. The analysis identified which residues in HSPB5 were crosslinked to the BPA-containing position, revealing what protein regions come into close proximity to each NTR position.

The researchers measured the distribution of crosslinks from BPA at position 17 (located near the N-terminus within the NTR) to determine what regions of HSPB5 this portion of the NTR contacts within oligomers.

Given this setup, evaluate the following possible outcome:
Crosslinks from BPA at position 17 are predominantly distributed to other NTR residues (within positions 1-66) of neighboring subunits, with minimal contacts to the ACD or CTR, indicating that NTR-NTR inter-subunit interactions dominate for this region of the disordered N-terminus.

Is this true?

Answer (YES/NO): NO